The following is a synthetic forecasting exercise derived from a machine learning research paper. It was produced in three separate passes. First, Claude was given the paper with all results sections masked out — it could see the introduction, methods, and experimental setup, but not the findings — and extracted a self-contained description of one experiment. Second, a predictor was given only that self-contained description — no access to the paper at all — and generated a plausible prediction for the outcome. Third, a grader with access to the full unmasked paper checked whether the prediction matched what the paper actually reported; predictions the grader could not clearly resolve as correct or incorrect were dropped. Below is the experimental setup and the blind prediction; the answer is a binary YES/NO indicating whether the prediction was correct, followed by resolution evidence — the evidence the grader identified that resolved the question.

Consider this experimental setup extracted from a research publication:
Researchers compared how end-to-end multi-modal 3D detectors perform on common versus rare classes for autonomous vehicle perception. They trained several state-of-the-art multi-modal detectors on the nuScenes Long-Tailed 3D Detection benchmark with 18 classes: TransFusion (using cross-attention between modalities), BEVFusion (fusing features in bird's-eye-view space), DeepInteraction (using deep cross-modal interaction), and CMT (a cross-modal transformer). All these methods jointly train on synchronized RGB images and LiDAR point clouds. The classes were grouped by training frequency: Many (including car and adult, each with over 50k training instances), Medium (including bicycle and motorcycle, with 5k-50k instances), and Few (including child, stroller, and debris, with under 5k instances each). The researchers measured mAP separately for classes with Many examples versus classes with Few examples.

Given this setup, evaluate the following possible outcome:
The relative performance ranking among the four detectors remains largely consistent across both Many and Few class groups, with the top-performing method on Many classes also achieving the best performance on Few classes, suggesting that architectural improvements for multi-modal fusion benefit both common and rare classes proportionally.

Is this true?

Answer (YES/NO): NO